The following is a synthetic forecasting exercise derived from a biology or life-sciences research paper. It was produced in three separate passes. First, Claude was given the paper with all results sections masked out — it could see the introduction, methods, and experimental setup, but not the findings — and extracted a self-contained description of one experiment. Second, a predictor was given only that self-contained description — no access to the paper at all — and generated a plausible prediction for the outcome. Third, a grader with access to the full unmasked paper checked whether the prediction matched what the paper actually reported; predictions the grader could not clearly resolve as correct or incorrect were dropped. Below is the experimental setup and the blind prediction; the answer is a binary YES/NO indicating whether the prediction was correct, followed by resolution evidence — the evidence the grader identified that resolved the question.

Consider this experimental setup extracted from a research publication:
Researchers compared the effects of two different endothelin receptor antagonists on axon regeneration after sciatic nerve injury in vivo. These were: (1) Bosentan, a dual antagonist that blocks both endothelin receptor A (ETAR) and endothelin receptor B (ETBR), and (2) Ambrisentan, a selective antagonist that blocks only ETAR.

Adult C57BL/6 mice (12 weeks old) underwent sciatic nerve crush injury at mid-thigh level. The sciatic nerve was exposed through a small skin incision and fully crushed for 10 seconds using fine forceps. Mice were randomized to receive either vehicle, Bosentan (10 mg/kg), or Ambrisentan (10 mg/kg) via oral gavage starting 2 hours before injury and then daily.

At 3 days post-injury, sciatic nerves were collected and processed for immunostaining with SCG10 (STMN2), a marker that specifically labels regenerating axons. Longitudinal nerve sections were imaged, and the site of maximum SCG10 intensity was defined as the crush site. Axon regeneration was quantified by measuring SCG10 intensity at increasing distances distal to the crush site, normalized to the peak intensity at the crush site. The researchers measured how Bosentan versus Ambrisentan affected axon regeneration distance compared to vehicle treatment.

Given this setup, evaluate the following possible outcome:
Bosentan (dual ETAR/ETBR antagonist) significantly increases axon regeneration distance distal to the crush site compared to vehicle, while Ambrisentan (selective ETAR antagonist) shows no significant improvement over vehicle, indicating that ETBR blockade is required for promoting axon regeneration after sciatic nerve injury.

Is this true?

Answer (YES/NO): YES